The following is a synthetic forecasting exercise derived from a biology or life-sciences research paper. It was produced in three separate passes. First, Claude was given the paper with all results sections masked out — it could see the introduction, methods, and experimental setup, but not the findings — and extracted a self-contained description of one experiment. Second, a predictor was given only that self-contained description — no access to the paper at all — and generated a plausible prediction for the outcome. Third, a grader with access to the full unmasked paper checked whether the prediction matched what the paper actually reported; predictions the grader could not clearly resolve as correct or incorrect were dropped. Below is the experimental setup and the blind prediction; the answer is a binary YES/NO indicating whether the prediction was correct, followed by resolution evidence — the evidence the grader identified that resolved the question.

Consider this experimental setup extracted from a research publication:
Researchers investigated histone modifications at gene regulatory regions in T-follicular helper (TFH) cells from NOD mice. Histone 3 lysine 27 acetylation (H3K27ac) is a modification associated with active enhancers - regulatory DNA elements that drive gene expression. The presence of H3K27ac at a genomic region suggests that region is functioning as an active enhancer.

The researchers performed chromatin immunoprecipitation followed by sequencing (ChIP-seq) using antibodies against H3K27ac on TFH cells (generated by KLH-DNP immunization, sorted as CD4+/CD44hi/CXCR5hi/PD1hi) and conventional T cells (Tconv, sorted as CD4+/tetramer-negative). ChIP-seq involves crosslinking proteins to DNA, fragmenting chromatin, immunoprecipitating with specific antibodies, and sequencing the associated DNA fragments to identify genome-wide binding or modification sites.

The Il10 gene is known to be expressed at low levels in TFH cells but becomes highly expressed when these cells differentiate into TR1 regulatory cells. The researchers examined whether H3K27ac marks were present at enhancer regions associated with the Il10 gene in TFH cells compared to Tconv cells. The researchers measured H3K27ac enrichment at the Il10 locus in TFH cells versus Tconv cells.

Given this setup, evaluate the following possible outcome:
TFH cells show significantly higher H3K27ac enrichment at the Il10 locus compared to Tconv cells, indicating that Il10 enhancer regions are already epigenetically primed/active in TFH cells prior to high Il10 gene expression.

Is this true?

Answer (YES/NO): YES